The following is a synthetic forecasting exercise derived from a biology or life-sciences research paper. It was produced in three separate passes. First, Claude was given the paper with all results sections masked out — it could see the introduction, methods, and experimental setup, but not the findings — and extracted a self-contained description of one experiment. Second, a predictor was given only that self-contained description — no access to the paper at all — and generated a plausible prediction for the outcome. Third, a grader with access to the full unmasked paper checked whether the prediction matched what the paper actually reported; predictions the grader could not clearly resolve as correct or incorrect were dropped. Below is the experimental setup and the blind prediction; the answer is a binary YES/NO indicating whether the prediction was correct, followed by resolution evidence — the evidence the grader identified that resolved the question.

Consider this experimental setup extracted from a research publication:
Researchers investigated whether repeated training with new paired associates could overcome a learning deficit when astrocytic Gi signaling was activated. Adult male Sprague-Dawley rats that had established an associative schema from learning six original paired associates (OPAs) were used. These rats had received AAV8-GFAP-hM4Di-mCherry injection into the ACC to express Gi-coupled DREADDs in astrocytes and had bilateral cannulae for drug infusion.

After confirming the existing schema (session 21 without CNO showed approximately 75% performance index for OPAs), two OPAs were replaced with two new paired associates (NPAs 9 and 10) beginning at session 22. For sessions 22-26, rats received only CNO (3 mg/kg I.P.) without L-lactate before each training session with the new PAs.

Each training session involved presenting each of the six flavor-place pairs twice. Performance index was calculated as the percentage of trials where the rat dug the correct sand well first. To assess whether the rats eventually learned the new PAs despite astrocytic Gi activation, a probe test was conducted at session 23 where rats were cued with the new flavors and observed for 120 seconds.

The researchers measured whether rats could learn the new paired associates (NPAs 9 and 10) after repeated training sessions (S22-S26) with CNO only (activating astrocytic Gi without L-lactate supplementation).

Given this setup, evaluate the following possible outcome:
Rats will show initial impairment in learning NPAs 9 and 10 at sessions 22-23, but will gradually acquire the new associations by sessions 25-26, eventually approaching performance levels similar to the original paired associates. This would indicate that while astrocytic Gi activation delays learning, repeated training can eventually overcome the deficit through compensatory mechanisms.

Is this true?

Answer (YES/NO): NO